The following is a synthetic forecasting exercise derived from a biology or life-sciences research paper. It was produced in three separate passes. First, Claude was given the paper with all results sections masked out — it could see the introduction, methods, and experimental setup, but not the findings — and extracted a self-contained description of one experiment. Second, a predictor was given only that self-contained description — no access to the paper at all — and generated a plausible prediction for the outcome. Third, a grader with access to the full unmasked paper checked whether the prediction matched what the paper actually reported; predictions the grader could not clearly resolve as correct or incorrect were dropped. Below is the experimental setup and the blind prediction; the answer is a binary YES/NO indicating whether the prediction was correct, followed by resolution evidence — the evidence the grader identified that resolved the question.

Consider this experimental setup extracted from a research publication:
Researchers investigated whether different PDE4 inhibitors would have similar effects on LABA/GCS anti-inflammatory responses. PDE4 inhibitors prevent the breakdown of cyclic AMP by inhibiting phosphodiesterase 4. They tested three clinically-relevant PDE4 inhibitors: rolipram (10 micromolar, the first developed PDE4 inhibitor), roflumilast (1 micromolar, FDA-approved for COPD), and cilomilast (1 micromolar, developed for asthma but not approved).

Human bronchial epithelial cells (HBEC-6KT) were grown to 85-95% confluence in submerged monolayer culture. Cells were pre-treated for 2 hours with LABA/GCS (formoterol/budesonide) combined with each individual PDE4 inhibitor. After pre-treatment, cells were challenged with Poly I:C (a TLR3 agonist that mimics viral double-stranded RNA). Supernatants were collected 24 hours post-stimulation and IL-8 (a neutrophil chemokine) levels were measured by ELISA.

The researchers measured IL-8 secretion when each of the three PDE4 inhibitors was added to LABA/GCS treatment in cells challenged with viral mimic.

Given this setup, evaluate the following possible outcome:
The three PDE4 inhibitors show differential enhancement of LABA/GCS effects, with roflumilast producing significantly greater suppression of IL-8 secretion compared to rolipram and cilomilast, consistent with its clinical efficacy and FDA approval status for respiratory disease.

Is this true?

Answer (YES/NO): NO